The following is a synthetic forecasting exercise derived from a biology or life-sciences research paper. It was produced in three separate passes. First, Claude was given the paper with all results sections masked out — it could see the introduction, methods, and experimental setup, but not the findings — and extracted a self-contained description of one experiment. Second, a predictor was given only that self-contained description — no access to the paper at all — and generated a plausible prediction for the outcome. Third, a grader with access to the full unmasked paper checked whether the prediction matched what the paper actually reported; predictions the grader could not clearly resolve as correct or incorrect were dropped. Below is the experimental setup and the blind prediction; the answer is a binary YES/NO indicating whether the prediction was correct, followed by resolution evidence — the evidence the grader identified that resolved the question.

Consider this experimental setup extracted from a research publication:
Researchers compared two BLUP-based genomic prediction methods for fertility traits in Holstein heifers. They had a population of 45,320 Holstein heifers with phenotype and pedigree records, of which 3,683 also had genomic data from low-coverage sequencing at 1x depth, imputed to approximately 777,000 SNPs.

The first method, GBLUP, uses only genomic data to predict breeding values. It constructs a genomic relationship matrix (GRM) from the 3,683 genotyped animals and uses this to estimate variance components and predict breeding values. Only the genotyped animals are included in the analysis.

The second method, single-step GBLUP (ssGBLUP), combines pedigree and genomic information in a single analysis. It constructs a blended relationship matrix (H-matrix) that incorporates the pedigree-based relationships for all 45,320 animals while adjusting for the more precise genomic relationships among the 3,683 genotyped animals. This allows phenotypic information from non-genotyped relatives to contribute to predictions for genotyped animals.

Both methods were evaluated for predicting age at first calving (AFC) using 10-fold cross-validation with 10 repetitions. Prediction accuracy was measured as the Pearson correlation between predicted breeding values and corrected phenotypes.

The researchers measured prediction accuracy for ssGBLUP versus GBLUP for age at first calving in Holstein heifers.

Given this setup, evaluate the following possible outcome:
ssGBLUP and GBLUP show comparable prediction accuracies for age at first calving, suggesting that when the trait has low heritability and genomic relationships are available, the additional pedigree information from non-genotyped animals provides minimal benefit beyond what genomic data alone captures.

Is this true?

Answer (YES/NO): NO